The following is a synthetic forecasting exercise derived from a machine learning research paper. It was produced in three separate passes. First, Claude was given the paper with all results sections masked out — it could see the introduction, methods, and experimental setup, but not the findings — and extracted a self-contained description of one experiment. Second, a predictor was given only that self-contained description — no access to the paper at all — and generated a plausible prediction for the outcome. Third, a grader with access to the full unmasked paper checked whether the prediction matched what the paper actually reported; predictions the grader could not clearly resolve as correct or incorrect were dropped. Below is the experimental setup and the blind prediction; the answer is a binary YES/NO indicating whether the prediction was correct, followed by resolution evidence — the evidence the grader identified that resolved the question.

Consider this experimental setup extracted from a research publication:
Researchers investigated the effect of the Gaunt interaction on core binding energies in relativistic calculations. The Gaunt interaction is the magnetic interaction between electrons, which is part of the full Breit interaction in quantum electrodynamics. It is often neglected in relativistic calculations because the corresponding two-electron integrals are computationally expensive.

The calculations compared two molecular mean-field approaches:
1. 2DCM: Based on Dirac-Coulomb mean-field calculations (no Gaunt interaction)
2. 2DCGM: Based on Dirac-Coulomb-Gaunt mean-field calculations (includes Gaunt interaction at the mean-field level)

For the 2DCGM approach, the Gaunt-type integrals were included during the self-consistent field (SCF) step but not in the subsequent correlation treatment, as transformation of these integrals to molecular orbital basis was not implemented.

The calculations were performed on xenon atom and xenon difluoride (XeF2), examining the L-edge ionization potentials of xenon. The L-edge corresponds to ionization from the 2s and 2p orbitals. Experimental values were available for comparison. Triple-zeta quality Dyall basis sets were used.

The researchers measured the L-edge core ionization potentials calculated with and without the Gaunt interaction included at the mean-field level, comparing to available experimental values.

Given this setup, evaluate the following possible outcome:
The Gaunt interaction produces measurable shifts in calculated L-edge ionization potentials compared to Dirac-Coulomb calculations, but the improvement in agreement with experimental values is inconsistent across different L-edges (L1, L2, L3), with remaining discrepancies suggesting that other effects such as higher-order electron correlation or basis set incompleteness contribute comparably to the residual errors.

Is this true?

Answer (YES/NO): NO